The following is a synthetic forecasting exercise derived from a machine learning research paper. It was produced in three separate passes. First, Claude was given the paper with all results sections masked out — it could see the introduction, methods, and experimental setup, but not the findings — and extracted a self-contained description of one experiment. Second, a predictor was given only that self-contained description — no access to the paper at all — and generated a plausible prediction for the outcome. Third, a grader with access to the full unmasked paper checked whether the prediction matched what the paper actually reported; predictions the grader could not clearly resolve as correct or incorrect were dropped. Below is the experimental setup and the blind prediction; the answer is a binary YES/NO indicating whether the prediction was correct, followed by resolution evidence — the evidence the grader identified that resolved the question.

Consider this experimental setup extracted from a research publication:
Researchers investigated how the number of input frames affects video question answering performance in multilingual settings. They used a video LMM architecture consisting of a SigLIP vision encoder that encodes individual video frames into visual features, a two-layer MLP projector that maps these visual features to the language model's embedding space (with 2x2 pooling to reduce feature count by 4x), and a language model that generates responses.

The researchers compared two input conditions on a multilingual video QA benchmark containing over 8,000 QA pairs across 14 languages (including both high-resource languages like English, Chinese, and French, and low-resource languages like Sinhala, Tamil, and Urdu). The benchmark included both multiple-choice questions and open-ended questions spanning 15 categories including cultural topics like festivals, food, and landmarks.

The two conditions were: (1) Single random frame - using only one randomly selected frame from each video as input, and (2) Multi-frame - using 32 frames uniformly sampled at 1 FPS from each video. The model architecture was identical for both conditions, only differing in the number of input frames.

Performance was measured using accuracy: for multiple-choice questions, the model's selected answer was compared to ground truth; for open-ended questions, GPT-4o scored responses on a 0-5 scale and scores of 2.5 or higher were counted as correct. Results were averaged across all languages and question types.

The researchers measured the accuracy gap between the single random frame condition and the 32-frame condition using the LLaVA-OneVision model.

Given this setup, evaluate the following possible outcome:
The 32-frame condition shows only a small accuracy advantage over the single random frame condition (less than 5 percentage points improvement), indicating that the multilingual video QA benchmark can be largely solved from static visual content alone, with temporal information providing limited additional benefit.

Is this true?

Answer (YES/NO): NO